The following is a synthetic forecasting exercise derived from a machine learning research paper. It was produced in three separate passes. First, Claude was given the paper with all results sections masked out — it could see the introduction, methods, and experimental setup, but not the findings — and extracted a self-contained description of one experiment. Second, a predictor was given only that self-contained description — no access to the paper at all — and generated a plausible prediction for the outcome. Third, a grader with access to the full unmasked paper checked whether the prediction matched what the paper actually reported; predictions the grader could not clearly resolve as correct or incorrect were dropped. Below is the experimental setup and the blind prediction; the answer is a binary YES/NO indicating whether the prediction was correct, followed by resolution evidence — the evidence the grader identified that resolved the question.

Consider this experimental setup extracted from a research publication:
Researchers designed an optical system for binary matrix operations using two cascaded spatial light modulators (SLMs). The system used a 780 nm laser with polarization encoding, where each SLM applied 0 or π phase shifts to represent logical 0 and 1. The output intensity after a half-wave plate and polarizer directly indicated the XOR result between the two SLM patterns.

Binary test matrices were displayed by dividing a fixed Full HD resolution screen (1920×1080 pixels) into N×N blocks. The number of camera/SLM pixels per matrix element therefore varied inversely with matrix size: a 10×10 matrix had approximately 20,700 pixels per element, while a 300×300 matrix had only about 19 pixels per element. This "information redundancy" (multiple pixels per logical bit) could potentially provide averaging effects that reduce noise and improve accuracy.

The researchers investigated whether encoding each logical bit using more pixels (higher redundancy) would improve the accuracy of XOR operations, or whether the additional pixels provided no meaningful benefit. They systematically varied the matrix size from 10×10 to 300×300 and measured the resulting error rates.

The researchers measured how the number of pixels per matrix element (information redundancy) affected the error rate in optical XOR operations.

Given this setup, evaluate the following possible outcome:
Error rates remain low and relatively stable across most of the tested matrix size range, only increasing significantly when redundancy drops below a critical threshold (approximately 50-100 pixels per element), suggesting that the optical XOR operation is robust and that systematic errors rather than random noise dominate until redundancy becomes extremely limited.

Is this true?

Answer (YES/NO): NO